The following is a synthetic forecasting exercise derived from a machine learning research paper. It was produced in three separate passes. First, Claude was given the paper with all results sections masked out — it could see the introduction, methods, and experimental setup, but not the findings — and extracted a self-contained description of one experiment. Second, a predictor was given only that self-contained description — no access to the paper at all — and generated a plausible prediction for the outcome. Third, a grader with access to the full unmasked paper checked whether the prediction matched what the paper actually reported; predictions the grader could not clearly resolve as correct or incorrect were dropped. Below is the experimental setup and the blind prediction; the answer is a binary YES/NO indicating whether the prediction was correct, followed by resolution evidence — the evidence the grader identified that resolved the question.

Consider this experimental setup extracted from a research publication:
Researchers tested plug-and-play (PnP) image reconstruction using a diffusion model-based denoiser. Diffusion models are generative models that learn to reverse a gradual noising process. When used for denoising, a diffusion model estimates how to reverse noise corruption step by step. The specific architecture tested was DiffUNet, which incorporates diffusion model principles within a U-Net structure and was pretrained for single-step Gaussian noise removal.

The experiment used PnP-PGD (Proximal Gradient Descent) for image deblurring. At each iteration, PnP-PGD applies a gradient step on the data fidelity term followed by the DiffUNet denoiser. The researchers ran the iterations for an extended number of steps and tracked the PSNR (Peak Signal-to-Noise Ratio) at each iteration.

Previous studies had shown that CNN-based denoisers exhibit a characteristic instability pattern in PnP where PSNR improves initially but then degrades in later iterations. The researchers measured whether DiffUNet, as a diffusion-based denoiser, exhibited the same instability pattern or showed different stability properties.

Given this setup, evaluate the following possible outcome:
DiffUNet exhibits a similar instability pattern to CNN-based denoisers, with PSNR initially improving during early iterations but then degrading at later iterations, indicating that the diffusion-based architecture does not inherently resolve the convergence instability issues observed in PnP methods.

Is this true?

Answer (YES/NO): YES